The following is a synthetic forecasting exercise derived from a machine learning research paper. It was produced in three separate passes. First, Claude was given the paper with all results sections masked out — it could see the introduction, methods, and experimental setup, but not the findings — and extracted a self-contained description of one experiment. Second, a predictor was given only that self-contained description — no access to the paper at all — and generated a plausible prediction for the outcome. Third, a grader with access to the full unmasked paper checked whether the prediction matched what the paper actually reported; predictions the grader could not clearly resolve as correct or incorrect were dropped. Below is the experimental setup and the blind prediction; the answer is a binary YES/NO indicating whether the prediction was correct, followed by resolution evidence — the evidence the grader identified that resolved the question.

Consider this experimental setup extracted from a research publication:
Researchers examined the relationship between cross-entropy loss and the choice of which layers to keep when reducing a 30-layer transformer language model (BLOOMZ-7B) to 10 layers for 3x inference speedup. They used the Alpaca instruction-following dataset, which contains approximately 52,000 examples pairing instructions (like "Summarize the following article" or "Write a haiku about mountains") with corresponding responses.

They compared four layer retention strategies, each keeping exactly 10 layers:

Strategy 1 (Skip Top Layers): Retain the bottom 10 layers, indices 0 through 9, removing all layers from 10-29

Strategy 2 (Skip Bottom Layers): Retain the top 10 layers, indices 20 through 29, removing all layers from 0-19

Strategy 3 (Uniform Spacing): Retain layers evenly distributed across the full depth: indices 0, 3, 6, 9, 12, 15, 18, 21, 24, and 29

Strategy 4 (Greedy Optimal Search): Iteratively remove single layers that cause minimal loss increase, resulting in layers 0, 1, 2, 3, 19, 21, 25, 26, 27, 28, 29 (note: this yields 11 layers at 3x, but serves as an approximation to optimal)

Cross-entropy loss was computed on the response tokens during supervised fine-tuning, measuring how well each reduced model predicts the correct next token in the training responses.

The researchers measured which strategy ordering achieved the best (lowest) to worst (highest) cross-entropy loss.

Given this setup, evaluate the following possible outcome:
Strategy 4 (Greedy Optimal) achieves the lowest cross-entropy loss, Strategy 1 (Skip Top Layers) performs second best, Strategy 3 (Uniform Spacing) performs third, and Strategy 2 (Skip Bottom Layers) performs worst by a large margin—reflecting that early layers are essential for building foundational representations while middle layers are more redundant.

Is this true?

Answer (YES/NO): NO